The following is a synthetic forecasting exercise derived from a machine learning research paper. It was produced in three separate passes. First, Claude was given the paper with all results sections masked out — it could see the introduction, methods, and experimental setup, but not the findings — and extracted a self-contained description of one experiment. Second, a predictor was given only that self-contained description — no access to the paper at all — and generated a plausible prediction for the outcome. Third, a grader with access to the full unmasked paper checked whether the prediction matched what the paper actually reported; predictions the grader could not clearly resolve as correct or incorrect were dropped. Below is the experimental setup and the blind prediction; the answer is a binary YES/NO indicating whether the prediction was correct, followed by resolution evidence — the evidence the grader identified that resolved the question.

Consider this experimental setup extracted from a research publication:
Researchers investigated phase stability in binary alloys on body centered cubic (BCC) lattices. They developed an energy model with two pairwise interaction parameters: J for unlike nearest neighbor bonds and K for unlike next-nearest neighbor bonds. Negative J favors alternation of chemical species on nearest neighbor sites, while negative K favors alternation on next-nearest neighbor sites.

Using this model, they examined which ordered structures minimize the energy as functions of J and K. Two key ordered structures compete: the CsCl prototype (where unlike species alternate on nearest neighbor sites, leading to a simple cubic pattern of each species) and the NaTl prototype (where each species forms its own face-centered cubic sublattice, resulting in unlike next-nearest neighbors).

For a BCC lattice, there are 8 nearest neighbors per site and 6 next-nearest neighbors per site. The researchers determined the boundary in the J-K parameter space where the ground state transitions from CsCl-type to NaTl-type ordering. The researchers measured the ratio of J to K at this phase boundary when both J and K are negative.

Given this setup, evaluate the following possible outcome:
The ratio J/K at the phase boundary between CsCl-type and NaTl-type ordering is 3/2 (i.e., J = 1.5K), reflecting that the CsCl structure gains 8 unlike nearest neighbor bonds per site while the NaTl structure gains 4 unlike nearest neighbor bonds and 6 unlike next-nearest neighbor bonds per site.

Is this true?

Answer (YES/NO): YES